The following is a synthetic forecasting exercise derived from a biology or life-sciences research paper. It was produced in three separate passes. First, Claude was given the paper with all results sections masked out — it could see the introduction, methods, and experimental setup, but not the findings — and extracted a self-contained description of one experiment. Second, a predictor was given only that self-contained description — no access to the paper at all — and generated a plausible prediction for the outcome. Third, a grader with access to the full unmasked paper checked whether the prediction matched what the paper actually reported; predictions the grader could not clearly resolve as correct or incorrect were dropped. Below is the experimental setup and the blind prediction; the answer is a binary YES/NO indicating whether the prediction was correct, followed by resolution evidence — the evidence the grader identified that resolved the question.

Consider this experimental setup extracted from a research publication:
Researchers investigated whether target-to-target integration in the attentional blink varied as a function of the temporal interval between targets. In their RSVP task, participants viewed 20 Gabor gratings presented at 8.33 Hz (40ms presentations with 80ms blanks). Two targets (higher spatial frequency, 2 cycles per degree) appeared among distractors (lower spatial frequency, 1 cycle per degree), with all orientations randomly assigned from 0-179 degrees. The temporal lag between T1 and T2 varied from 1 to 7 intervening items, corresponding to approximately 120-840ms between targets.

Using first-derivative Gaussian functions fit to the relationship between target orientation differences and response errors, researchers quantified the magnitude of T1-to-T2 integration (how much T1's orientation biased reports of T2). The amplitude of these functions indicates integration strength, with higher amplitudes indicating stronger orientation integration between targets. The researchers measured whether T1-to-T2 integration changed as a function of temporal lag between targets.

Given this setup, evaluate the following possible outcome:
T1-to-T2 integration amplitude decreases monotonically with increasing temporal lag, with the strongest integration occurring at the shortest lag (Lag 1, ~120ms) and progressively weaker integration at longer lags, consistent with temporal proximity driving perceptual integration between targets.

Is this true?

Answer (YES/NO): NO